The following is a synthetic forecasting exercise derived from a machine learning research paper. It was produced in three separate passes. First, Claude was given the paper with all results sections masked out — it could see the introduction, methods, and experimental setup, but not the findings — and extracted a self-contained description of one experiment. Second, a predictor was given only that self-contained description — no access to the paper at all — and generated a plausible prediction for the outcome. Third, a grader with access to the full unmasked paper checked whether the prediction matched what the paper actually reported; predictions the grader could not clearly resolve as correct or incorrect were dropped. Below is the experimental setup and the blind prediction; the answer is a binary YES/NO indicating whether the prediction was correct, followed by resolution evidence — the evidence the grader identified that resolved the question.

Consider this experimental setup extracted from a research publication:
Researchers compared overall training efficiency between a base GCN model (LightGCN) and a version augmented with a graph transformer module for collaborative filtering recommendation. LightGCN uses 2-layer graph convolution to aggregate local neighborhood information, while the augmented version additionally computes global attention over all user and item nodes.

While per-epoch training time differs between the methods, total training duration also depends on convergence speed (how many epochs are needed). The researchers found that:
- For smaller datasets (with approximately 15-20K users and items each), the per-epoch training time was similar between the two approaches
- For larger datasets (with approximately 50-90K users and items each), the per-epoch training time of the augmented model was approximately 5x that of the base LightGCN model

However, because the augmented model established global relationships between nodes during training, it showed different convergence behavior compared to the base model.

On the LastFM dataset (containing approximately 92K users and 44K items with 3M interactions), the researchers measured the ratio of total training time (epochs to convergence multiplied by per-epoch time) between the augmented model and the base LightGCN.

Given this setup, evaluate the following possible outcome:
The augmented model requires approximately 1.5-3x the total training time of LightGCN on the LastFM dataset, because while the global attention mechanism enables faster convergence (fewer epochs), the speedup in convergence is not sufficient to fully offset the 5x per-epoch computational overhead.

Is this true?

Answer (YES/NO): NO